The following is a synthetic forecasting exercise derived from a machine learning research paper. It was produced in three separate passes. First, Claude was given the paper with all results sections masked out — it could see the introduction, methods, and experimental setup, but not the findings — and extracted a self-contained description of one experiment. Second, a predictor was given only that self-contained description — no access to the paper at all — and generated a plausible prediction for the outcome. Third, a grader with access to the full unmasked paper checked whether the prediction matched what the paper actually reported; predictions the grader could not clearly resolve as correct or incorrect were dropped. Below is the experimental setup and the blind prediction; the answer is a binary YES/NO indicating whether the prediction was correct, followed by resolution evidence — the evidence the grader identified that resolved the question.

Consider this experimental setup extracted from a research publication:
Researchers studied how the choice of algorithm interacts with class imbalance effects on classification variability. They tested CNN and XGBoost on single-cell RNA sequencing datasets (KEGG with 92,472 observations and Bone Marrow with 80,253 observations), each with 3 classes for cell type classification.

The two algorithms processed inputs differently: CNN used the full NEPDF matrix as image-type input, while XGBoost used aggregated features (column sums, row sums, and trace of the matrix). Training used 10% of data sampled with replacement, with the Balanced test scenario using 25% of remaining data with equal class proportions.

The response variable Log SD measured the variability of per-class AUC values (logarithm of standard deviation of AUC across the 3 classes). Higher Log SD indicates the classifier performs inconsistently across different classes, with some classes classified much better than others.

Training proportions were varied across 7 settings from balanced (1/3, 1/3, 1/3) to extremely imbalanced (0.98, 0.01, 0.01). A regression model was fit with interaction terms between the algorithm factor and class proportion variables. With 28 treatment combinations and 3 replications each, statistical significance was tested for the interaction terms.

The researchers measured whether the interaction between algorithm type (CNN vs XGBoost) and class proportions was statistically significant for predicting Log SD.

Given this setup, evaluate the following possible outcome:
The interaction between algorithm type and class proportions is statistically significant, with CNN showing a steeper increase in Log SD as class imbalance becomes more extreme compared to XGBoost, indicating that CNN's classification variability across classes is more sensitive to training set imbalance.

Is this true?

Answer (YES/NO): NO